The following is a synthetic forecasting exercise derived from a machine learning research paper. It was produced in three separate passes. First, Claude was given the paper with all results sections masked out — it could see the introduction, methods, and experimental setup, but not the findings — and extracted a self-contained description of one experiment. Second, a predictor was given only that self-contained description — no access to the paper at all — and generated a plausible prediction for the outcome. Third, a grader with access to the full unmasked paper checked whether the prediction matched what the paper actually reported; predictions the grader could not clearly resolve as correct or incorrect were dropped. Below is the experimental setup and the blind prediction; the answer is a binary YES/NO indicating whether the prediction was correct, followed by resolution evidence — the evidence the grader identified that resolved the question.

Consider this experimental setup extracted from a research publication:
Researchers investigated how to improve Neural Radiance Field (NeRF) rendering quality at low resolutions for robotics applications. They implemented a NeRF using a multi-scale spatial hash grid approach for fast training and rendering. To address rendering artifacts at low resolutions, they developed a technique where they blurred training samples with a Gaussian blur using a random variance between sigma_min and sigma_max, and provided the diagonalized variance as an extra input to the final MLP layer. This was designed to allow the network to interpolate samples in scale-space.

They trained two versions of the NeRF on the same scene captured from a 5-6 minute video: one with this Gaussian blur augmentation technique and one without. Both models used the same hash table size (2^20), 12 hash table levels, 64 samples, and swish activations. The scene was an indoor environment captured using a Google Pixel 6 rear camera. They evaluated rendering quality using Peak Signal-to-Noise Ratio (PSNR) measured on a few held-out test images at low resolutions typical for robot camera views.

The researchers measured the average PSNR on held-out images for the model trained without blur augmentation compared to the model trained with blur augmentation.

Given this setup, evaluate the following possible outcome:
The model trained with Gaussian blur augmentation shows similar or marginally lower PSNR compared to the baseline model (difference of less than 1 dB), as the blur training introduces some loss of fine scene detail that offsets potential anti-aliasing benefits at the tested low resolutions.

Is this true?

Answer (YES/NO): NO